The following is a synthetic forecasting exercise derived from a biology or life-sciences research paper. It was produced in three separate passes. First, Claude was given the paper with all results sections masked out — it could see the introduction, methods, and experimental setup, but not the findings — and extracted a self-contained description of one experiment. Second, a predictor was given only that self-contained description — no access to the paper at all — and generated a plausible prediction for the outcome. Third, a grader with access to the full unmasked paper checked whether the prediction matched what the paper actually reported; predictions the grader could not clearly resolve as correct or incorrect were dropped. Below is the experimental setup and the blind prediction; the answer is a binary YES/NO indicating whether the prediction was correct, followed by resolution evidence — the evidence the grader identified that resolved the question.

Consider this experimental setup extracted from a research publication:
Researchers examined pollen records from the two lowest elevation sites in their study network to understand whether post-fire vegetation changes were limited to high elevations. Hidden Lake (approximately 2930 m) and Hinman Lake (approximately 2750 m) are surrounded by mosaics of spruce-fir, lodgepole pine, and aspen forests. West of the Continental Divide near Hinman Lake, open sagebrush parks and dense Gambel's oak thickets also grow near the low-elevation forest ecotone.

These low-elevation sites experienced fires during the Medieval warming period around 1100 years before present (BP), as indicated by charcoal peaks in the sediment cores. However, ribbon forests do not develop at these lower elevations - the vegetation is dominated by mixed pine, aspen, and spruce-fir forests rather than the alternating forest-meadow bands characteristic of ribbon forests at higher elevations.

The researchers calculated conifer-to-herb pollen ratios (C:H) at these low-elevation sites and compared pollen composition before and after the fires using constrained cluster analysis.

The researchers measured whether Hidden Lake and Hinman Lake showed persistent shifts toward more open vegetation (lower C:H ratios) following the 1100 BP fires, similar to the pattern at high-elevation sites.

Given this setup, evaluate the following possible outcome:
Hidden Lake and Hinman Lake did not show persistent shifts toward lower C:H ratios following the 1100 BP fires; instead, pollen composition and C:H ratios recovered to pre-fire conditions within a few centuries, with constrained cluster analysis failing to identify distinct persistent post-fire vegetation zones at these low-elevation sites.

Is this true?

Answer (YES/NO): NO